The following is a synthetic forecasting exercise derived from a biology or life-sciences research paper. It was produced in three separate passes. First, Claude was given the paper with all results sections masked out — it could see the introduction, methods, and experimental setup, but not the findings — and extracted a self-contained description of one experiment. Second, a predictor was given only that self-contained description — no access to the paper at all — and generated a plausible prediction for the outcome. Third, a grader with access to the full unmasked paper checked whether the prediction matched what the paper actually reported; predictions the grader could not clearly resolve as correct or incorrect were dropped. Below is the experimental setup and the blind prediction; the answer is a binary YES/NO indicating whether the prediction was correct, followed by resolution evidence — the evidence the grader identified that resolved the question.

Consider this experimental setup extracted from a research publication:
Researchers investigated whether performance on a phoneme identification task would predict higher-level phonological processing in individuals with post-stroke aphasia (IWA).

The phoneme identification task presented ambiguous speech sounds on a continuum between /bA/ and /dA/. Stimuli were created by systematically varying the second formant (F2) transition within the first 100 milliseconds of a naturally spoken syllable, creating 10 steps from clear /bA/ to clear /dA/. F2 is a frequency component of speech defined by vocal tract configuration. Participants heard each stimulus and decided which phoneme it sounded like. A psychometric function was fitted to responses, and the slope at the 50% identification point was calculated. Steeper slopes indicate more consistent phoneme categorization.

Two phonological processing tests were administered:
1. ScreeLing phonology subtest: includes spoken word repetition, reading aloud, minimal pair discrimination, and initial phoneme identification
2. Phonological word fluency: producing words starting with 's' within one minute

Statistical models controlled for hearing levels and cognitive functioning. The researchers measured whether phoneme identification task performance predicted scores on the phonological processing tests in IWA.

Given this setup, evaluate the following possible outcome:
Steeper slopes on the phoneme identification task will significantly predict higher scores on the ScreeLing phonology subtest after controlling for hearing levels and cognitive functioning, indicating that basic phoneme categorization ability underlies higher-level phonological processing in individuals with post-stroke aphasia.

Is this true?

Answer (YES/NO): NO